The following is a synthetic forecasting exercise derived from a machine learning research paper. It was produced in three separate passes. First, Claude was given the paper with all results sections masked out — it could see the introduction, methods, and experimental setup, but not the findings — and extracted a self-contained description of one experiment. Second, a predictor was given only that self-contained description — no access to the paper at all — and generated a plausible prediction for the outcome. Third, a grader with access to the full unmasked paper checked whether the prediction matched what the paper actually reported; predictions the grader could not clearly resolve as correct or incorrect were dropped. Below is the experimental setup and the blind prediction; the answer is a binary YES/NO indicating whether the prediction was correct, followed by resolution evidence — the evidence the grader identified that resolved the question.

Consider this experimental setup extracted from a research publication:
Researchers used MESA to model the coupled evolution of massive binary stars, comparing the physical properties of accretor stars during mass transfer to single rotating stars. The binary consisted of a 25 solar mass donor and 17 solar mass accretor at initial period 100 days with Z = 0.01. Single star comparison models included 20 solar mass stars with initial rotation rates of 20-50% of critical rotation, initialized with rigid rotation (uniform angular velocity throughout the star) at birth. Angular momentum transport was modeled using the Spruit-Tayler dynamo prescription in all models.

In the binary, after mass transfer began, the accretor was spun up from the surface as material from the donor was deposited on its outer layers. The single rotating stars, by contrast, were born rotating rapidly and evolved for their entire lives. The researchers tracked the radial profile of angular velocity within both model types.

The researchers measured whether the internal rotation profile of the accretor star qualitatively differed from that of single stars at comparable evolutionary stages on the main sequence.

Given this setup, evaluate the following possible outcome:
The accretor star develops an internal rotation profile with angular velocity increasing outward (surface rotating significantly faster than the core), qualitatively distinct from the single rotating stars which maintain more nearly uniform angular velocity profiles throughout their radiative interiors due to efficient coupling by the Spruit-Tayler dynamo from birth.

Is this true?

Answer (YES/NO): NO